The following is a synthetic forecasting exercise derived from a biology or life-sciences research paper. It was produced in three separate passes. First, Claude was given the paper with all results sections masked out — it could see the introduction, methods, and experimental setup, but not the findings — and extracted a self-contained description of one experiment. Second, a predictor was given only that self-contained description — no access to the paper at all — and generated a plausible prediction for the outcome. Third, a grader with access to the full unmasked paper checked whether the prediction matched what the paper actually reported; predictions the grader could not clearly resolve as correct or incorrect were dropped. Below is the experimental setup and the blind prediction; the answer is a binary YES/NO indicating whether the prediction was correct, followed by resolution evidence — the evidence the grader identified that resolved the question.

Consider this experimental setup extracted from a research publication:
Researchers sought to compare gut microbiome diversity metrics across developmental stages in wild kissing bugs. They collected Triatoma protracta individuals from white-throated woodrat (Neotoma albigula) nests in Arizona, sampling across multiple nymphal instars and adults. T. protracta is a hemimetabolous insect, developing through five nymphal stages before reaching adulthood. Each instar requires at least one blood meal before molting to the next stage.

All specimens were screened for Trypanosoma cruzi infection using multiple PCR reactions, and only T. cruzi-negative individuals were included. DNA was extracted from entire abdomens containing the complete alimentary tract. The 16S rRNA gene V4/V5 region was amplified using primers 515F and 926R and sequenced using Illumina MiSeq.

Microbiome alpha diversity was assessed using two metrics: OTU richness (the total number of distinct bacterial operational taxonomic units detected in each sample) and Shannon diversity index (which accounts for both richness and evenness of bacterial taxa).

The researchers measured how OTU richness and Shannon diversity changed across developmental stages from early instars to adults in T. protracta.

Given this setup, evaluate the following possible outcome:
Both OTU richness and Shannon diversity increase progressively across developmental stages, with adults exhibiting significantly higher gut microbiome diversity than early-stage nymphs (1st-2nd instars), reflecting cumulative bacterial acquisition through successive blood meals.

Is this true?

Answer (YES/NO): NO